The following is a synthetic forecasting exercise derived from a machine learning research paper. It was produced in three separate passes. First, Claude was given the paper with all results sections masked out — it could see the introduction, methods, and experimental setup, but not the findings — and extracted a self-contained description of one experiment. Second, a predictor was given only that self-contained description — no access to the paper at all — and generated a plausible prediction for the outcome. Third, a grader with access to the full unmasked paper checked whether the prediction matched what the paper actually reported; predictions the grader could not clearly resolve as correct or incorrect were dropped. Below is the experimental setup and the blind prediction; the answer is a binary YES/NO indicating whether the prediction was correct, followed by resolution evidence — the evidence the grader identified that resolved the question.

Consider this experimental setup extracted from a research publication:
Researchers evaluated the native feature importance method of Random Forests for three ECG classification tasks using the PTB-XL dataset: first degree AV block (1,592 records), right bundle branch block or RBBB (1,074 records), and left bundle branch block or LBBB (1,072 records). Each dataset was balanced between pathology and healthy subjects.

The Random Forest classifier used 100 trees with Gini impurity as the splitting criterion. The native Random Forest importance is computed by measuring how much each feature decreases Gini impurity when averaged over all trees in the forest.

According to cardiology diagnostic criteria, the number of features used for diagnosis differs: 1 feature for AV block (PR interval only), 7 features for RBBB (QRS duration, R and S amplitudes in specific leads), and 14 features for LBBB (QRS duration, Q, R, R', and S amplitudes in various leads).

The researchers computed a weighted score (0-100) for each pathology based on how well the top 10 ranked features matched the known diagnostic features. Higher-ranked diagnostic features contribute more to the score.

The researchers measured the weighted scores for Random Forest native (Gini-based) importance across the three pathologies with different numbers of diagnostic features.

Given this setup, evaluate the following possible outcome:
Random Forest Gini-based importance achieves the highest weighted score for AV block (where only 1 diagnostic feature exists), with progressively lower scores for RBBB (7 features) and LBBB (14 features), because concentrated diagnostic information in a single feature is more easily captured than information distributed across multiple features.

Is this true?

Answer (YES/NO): NO